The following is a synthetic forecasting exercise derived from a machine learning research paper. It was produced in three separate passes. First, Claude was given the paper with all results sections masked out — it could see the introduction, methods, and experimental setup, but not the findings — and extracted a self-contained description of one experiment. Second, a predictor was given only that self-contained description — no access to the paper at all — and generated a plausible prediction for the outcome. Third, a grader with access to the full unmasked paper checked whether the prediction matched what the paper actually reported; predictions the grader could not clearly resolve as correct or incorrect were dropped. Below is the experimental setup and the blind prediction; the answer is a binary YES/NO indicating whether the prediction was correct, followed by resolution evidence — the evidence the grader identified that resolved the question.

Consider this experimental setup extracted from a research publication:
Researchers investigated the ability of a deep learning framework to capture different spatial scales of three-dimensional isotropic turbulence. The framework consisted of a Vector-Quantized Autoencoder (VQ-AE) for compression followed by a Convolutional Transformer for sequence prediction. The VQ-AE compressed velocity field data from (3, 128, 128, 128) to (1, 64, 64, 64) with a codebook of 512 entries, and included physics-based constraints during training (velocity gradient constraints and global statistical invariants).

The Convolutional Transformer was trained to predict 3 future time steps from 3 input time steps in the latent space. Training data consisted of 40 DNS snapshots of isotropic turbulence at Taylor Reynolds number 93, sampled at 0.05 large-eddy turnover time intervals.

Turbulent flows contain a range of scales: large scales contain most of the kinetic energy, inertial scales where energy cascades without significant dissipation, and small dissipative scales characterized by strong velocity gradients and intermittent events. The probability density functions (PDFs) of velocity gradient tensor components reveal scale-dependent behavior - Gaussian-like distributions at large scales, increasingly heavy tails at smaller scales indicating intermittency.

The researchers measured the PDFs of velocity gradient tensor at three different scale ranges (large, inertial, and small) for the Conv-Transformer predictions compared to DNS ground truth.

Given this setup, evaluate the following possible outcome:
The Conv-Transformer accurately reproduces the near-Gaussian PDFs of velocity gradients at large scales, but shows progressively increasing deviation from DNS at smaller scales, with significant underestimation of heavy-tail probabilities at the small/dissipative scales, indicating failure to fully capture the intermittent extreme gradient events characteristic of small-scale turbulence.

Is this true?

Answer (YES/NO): YES